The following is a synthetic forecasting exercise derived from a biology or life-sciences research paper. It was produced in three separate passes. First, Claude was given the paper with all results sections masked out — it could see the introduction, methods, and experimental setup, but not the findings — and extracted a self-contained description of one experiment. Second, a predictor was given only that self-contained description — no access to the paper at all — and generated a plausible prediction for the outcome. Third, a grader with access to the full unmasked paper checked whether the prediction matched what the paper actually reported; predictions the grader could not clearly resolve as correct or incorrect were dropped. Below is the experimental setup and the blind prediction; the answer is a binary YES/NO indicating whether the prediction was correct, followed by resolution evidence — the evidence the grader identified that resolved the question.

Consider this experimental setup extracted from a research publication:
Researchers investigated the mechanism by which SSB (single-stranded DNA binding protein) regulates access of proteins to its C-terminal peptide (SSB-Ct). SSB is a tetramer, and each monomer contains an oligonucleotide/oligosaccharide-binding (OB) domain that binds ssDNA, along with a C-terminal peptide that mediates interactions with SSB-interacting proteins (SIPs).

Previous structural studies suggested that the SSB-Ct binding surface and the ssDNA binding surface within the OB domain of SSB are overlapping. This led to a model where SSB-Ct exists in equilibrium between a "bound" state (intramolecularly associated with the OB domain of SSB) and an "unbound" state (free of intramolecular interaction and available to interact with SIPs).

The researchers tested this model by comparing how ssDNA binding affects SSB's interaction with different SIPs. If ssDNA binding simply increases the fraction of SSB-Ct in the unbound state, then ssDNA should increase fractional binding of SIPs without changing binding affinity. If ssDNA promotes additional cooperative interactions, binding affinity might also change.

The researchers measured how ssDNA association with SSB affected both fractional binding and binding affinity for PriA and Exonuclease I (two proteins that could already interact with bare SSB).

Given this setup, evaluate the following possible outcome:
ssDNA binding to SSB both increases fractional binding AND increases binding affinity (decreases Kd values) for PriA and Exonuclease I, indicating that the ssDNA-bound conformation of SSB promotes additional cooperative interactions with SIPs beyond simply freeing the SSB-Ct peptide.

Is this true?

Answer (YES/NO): NO